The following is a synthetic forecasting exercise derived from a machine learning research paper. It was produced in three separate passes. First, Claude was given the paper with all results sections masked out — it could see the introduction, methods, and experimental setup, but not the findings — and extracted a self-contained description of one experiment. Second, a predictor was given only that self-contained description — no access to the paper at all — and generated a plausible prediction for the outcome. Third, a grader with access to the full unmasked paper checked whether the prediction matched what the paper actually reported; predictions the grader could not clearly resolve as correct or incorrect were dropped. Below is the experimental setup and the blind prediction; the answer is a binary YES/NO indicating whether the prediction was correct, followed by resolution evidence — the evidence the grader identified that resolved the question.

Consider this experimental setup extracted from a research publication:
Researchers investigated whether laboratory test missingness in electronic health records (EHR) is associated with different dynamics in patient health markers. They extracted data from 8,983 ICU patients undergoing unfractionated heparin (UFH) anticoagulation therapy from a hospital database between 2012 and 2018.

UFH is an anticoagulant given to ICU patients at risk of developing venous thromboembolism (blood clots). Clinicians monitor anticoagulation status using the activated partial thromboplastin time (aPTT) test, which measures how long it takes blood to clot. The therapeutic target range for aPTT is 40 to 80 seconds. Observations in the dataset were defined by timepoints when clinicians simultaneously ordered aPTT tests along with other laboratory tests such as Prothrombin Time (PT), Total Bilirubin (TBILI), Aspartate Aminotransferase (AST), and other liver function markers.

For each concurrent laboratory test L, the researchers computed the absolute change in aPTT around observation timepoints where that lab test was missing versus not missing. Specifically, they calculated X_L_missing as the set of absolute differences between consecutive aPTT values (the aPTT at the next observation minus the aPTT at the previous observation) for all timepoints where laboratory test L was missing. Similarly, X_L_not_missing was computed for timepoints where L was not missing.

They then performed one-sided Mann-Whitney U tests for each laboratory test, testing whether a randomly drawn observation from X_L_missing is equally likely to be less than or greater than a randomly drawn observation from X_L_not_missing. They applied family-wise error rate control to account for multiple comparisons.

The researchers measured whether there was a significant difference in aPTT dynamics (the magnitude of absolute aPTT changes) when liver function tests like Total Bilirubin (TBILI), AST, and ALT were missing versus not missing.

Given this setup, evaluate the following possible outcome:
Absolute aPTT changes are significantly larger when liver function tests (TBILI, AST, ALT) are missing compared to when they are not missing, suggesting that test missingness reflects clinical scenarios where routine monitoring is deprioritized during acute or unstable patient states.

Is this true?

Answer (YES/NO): NO